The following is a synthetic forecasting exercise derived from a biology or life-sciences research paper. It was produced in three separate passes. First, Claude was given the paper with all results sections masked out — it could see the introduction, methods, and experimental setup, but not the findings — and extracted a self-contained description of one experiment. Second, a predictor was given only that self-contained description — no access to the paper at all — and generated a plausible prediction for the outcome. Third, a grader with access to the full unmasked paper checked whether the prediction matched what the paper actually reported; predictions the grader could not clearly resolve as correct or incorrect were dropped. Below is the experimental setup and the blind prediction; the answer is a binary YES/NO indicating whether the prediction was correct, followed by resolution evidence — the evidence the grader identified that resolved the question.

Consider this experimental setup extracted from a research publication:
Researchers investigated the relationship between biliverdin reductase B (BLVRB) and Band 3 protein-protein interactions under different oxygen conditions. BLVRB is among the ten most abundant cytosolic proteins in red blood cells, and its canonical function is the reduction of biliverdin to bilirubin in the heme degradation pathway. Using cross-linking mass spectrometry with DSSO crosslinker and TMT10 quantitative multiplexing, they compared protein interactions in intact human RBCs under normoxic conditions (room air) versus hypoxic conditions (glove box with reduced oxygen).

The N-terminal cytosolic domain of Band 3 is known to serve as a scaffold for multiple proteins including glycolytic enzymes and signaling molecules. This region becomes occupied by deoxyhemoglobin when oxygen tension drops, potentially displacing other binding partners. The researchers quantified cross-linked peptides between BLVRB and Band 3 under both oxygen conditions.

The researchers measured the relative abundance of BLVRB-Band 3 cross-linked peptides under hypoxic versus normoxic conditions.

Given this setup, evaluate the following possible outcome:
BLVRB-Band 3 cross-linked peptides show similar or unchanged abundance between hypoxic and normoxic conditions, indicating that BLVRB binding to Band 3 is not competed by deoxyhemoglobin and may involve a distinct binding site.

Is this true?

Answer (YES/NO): NO